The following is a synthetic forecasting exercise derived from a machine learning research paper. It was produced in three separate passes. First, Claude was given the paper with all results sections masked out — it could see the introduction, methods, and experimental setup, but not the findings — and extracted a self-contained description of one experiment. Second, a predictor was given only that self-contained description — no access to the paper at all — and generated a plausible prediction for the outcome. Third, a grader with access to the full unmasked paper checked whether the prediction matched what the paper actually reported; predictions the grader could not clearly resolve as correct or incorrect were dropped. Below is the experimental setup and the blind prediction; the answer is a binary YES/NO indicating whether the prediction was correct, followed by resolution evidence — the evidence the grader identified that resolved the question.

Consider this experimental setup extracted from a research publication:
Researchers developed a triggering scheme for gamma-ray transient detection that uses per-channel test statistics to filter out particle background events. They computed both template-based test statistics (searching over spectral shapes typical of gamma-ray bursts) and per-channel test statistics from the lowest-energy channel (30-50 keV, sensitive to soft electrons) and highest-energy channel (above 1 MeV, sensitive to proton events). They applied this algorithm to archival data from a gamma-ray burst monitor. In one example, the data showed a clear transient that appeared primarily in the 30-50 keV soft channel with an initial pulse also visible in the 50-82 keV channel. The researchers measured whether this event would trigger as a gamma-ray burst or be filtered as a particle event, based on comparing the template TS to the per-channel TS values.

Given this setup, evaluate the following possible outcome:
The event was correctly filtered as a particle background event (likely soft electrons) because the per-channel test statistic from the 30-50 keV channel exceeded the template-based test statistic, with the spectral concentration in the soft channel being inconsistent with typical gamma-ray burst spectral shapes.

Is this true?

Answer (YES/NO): YES